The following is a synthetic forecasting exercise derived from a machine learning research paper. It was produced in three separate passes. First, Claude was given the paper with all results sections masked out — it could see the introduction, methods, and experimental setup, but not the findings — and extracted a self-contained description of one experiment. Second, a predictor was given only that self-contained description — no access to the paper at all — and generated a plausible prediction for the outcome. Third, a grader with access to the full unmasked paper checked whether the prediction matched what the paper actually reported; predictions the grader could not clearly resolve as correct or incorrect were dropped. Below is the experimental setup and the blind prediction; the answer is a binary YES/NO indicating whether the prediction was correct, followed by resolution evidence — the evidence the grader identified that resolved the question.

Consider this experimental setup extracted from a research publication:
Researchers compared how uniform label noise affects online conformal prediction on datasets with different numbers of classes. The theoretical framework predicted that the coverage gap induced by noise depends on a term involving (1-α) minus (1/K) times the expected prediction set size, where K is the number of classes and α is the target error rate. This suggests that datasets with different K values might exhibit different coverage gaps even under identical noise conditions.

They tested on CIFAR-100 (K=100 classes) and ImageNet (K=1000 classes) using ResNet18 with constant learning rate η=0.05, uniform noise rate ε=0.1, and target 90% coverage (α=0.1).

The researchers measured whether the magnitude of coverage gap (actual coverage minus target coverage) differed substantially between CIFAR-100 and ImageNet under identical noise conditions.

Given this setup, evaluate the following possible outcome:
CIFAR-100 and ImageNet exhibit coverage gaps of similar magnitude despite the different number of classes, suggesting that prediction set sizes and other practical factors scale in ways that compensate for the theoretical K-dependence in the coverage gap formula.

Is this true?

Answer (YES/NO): YES